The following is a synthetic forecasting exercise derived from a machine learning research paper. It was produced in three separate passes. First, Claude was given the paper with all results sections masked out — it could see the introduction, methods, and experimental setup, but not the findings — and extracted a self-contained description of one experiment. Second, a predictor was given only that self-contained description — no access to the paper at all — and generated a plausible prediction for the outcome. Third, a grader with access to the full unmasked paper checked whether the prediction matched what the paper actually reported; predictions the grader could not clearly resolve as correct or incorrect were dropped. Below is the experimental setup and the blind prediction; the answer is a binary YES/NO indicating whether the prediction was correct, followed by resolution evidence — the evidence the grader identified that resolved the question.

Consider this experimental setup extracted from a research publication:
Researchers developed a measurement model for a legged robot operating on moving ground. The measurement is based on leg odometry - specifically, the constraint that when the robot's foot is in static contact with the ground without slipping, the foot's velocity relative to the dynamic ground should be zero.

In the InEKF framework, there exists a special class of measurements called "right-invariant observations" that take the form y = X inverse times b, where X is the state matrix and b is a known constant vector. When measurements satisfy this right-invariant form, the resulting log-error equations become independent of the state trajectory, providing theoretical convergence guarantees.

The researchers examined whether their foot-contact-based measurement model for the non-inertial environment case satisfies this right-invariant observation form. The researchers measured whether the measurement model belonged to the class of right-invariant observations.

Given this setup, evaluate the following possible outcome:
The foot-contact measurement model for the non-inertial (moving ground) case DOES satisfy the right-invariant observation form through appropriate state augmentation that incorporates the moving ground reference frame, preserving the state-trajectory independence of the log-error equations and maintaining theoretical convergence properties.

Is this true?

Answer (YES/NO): NO